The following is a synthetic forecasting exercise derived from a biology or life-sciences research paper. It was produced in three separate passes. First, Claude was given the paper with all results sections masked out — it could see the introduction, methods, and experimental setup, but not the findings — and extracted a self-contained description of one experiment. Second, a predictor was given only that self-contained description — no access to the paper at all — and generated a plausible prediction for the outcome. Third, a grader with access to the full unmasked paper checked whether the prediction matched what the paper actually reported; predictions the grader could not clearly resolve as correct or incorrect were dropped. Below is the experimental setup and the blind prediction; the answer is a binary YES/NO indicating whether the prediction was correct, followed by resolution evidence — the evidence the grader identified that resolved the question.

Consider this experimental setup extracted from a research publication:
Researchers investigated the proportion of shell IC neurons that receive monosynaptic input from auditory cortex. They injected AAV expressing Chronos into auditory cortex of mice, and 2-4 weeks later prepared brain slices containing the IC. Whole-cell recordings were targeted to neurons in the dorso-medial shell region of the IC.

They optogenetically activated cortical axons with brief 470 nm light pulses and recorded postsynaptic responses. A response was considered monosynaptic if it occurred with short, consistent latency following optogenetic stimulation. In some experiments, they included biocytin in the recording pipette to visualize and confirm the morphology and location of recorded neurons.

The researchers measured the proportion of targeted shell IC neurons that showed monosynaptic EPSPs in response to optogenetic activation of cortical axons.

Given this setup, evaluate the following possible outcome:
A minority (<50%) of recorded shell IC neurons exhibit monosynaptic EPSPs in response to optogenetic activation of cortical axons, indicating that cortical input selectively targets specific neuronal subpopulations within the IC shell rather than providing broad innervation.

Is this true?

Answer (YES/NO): NO